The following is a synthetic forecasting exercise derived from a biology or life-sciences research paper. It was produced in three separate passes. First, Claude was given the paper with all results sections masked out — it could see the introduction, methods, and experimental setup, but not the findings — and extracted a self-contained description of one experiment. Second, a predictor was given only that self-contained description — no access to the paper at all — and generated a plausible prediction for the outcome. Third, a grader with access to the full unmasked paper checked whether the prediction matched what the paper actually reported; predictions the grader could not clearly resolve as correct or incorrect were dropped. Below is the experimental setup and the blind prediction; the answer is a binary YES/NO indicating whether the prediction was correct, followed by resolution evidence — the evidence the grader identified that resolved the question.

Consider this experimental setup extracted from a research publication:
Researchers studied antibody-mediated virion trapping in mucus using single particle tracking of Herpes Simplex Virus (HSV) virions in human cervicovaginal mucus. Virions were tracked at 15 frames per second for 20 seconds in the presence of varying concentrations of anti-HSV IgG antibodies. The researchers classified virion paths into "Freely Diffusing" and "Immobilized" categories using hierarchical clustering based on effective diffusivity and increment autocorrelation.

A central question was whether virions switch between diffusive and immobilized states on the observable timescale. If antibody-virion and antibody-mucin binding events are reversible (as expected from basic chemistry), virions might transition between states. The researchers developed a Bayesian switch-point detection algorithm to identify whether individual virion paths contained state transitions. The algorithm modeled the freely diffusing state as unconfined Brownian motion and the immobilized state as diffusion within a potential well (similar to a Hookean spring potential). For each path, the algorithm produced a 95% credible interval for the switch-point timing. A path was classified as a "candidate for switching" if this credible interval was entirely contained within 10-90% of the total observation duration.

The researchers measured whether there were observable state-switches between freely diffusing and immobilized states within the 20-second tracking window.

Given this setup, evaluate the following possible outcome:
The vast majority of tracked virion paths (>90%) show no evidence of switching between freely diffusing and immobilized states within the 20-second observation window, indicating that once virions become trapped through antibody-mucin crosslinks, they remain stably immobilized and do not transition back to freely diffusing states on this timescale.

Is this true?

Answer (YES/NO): YES